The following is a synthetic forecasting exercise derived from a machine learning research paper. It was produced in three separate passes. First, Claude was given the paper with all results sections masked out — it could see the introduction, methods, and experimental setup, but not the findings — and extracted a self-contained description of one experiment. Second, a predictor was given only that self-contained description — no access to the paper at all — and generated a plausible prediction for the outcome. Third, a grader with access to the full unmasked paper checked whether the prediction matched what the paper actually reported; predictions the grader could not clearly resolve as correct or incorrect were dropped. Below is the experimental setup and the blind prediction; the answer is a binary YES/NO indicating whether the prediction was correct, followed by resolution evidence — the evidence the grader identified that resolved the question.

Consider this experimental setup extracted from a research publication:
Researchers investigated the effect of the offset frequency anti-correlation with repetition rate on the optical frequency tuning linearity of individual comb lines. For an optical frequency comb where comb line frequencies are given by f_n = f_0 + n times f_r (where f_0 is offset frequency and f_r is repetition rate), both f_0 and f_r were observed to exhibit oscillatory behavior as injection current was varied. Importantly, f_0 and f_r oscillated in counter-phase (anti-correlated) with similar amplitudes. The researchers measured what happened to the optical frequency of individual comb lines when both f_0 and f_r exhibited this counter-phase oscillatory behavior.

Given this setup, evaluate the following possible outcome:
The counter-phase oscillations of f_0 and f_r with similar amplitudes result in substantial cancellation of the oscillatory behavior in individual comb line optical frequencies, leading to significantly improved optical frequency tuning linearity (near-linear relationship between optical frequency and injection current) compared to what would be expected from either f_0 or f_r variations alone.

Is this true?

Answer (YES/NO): YES